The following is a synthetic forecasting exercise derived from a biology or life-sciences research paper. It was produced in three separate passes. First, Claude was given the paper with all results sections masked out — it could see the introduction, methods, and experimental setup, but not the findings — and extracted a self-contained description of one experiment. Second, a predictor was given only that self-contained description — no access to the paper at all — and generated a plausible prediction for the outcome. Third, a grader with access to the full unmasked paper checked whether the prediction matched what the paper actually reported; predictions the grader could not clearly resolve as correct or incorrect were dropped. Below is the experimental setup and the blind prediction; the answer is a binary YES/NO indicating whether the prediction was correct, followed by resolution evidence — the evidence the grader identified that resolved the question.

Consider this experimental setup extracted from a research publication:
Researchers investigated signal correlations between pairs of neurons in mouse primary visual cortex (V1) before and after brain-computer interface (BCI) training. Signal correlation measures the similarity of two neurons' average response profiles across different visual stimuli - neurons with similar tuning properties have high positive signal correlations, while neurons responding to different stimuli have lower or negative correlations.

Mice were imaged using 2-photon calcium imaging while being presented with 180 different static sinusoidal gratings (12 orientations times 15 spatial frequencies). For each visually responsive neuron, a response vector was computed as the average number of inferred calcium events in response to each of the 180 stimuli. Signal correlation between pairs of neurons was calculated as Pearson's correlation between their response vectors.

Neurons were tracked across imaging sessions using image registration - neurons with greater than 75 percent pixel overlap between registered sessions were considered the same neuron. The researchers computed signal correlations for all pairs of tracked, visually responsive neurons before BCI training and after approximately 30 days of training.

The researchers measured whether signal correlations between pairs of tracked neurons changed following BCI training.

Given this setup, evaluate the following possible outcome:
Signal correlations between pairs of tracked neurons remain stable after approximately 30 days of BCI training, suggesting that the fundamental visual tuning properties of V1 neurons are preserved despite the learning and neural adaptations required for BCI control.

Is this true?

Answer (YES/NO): YES